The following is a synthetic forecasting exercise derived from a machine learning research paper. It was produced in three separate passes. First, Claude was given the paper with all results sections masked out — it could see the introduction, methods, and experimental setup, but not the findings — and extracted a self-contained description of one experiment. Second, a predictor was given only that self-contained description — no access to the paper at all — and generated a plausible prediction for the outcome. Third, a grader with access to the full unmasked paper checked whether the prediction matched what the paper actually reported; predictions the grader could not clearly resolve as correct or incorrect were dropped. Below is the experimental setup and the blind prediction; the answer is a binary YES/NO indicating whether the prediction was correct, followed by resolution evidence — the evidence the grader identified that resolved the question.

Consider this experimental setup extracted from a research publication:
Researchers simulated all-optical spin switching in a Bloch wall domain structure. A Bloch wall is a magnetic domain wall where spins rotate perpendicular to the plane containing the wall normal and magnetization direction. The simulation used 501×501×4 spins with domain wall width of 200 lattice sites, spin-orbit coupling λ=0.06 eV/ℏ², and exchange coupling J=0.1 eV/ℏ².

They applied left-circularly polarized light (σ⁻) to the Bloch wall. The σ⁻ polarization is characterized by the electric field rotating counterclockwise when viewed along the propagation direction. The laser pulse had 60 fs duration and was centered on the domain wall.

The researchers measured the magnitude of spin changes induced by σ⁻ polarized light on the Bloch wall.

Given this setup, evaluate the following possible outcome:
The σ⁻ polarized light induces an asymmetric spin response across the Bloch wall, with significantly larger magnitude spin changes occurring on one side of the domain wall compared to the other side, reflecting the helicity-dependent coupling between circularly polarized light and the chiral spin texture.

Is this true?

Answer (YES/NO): NO